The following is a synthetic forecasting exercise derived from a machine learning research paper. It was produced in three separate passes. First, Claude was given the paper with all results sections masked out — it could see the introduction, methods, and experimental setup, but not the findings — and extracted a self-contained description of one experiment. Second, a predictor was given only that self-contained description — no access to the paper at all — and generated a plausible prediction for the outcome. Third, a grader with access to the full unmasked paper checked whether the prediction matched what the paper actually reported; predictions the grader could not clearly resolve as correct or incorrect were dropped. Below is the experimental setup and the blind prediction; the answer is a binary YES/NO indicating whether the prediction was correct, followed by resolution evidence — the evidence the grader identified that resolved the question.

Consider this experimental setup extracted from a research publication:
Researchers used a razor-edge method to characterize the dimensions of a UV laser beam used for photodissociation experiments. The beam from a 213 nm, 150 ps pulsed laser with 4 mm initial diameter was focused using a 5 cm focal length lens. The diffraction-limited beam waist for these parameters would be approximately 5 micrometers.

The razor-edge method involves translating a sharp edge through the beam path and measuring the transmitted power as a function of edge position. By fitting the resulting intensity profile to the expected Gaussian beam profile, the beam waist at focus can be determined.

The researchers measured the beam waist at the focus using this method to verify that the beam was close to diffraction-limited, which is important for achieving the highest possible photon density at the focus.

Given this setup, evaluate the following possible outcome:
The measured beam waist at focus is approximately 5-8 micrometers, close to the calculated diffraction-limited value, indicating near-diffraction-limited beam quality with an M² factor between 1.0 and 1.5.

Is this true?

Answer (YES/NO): YES